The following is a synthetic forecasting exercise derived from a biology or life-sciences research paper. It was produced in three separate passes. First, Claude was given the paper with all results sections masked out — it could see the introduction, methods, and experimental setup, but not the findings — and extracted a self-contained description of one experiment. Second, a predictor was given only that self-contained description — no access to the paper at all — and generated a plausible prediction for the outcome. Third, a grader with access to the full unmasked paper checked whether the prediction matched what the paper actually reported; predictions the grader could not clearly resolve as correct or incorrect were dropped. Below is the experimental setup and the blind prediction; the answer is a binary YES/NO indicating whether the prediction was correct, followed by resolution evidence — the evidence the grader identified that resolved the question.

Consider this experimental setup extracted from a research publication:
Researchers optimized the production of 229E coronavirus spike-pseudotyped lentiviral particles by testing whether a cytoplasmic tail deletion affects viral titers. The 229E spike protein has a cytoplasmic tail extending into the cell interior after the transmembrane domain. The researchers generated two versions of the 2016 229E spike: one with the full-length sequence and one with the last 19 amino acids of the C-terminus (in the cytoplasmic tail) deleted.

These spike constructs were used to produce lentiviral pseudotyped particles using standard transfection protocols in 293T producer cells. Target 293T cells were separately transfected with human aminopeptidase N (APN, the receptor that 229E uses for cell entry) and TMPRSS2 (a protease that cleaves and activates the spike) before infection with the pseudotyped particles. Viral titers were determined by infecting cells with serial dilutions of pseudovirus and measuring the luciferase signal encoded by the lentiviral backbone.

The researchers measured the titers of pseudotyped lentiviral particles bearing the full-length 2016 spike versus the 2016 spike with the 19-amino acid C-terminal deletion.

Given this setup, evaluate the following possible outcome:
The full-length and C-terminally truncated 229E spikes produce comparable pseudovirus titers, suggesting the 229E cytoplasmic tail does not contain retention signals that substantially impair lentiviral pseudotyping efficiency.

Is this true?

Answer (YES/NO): NO